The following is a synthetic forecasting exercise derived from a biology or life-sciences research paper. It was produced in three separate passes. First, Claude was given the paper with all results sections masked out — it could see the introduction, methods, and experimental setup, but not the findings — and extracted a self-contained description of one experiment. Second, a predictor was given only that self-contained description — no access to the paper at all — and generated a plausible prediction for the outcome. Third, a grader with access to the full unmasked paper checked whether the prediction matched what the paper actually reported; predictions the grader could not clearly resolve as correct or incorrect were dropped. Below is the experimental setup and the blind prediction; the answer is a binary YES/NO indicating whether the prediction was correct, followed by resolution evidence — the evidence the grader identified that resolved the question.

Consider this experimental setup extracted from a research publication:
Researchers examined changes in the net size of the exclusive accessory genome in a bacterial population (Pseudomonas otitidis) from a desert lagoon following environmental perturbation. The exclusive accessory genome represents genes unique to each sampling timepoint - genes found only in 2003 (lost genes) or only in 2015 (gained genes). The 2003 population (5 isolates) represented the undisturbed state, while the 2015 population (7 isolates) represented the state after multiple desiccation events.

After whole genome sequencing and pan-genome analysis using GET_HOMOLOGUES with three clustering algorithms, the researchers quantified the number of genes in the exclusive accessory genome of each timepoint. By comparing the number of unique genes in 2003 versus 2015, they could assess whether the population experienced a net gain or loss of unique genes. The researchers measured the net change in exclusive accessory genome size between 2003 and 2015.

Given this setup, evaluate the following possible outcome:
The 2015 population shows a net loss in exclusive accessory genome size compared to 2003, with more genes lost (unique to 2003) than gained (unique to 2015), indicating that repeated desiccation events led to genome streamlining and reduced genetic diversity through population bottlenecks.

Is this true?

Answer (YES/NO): YES